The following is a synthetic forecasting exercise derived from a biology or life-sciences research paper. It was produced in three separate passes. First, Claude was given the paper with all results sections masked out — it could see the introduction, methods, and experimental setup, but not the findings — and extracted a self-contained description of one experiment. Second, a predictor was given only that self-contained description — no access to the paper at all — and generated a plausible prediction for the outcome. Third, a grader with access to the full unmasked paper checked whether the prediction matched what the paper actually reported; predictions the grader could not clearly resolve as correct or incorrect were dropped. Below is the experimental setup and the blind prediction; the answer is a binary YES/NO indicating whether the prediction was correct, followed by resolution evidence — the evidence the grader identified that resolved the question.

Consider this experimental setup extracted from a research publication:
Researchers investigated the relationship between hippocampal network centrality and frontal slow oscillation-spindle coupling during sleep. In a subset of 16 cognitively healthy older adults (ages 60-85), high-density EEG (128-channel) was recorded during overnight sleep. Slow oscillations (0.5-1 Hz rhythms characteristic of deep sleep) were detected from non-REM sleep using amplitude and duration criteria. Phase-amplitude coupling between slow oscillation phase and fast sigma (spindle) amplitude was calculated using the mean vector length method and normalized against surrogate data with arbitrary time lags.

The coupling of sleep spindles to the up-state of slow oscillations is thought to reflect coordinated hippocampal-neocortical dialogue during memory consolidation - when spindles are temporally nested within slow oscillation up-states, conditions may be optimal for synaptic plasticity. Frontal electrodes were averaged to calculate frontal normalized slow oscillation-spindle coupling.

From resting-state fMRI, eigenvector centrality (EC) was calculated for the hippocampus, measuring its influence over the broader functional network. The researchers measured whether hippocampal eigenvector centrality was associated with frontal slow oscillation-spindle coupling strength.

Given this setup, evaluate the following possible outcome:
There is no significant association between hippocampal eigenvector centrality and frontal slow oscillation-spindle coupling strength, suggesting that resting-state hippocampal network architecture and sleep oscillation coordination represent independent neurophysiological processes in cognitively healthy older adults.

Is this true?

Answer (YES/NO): NO